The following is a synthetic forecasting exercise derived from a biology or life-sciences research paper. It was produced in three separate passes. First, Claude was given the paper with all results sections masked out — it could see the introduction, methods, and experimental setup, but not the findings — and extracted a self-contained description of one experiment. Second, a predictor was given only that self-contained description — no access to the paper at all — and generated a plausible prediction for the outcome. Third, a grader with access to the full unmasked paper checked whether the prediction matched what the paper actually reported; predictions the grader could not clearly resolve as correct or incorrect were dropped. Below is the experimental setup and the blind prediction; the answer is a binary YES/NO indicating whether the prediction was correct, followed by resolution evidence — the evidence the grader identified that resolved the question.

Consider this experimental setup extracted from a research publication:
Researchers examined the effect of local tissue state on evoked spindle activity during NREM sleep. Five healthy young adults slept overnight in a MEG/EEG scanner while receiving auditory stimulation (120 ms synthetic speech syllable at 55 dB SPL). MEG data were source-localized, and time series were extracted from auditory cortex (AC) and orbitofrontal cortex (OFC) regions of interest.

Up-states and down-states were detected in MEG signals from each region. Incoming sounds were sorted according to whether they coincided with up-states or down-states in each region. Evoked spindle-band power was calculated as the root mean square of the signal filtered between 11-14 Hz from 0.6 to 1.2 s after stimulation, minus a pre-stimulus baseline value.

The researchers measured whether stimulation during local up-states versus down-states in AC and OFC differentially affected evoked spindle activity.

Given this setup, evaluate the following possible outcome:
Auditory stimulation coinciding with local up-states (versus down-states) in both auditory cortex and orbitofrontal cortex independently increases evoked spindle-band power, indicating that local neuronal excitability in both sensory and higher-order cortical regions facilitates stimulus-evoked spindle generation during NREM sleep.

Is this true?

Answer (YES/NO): YES